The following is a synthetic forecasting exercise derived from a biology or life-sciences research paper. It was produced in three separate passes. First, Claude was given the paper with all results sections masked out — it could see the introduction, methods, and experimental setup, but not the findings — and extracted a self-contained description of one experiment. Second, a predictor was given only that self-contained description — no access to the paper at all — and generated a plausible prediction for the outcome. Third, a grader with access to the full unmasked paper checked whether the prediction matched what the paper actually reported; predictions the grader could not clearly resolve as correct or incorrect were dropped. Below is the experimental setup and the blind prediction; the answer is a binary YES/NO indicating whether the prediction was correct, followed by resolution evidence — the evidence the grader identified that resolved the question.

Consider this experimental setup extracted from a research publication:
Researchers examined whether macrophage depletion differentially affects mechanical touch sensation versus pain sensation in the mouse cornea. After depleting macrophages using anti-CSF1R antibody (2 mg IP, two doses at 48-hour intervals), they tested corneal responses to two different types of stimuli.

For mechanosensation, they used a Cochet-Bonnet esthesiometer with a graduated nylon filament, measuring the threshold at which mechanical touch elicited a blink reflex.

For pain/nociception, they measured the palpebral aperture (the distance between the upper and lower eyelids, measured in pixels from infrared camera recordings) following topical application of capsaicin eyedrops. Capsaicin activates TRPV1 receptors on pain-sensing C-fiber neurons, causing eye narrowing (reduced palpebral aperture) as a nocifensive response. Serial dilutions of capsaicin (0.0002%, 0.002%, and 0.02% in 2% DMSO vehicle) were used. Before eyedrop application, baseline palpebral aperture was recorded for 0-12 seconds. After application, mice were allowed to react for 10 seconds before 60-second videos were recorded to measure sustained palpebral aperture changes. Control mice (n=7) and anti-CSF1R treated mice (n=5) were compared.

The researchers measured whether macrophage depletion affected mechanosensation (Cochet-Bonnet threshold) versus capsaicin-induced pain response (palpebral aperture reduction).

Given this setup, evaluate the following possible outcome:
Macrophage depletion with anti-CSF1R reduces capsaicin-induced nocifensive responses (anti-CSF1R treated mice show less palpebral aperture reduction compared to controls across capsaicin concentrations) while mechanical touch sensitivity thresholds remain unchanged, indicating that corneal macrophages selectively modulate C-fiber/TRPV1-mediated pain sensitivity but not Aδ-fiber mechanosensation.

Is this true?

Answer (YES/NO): NO